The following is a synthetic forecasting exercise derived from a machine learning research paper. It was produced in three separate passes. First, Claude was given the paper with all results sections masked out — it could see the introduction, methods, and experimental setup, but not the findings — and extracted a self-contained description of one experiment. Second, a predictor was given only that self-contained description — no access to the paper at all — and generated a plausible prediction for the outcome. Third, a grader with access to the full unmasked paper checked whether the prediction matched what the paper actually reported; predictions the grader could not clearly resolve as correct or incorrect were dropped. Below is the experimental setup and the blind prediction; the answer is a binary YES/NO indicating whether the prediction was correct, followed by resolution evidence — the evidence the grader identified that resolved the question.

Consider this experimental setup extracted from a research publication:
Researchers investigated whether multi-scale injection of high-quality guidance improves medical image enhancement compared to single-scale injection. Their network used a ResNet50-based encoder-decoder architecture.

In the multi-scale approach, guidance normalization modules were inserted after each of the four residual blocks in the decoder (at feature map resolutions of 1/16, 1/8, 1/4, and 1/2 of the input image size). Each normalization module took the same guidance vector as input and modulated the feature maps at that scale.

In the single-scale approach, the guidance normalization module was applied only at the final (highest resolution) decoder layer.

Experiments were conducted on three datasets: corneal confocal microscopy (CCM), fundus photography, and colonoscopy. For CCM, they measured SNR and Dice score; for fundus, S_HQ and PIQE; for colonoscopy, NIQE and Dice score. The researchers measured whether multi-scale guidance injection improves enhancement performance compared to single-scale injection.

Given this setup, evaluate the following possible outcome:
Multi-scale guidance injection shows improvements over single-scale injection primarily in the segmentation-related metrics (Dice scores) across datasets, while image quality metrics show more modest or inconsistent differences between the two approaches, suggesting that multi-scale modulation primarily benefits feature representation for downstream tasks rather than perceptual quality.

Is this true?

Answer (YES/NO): NO